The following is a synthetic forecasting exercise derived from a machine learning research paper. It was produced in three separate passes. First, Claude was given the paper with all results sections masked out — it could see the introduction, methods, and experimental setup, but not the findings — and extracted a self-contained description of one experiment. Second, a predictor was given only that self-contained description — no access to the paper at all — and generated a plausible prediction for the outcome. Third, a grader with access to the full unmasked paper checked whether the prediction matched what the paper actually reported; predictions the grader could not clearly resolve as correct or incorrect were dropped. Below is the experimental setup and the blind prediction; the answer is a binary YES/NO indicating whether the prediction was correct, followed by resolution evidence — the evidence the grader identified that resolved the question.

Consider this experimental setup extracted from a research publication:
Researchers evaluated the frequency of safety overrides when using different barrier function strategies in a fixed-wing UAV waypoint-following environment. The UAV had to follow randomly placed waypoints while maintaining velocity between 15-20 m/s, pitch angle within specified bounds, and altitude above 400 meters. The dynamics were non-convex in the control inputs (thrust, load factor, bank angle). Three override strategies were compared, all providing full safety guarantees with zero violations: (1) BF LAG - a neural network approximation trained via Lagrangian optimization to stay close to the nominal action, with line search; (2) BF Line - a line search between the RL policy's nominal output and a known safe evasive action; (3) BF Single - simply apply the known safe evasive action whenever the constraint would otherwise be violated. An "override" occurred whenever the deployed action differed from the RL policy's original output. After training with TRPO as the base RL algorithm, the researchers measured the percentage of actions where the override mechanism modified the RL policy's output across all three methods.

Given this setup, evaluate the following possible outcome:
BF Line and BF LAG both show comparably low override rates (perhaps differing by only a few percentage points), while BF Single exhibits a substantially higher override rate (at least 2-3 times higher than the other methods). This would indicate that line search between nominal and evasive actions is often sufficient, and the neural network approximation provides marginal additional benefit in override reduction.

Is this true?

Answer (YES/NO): NO